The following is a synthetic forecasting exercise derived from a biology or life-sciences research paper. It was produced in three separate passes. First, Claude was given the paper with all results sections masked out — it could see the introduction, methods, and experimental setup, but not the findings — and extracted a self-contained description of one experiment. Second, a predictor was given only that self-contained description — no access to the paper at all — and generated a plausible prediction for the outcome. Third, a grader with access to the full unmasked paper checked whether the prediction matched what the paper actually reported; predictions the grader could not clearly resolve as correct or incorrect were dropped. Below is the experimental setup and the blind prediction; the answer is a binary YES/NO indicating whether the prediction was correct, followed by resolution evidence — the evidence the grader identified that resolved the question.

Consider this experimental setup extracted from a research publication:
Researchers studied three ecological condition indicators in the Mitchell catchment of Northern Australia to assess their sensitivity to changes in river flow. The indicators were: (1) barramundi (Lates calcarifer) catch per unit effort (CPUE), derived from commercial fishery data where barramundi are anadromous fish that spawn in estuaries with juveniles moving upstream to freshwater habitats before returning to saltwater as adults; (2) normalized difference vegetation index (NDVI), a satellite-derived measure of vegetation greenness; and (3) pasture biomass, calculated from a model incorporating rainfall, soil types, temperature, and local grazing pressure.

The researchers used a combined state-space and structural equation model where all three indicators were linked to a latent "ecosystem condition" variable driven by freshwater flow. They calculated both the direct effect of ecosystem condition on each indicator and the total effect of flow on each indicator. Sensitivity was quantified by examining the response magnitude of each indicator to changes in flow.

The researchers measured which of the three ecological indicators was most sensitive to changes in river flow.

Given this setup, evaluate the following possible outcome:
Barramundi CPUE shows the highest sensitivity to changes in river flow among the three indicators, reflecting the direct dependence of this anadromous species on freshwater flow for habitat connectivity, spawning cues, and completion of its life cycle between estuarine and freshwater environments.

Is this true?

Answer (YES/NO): YES